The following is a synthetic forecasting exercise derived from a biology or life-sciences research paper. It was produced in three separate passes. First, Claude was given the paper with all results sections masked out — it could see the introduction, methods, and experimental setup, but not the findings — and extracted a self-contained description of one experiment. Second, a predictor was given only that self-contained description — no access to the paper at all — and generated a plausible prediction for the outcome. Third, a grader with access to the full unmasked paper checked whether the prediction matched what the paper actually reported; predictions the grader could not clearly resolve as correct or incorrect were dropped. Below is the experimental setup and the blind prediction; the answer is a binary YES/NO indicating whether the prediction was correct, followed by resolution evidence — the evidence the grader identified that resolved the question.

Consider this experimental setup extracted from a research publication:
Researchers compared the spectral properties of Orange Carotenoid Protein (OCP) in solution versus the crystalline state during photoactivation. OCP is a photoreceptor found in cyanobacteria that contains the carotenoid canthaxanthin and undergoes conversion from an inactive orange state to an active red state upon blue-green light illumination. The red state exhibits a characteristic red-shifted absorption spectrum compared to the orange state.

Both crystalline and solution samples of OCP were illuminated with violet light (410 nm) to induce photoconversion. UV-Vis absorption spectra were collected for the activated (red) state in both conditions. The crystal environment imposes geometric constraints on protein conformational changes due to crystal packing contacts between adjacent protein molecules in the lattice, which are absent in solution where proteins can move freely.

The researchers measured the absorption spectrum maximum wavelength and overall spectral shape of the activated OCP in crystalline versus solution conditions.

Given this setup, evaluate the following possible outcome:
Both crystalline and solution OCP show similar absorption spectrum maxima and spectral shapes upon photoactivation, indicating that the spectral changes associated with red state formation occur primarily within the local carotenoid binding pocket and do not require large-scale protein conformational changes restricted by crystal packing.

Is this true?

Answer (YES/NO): NO